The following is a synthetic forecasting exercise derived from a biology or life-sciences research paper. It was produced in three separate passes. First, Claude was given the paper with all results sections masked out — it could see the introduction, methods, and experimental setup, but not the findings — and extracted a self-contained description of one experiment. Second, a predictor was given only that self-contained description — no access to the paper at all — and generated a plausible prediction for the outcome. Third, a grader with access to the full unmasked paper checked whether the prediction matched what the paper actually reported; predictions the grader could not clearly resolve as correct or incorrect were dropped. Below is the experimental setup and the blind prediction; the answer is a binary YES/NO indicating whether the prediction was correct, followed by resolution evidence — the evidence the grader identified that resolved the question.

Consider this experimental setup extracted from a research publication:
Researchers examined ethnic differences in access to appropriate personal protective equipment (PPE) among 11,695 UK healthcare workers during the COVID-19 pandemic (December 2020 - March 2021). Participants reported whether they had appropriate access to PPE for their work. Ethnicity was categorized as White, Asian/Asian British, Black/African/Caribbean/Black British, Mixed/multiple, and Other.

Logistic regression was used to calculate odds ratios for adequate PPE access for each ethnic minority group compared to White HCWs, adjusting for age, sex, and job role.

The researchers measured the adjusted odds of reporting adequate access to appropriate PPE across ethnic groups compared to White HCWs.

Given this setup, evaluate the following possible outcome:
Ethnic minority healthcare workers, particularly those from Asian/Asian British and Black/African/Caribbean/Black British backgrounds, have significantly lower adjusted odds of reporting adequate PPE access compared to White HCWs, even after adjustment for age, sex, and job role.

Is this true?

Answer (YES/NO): NO